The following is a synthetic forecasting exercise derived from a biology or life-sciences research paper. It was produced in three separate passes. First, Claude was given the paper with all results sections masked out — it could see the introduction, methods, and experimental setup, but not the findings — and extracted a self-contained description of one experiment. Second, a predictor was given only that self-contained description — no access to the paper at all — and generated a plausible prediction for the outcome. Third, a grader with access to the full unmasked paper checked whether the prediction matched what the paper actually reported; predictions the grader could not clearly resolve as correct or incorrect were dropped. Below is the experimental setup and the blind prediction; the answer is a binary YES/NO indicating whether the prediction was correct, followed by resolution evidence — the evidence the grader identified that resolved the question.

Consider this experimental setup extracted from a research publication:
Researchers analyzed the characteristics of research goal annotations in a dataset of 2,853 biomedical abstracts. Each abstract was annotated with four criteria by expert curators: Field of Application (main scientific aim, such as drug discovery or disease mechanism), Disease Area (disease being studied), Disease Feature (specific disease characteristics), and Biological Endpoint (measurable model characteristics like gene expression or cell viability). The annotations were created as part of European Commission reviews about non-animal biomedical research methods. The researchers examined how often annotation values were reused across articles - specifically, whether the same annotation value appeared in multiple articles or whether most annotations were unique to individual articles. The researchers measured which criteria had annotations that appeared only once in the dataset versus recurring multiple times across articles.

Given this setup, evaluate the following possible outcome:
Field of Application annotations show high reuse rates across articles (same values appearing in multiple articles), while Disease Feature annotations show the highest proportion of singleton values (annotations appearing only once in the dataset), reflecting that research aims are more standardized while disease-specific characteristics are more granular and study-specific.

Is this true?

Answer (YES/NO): NO